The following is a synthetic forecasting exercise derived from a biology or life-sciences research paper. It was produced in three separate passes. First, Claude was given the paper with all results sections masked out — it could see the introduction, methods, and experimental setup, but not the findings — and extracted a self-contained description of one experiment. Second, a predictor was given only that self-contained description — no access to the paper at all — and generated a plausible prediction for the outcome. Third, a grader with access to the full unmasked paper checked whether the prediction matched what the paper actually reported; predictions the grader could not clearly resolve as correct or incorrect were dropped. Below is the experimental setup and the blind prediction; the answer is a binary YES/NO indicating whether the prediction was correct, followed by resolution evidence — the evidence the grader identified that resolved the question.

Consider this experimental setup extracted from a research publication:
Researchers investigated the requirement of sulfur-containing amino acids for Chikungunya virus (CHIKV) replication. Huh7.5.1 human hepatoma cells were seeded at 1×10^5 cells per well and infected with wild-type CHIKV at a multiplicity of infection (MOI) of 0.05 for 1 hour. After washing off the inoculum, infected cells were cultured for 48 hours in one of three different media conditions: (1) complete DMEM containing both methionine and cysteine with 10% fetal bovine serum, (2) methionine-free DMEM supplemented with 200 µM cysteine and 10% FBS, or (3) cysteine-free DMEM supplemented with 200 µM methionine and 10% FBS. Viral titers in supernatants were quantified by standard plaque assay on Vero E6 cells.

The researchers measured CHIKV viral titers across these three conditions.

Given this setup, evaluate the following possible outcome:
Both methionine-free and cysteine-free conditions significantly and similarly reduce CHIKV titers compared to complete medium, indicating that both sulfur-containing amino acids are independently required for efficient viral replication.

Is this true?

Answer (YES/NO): YES